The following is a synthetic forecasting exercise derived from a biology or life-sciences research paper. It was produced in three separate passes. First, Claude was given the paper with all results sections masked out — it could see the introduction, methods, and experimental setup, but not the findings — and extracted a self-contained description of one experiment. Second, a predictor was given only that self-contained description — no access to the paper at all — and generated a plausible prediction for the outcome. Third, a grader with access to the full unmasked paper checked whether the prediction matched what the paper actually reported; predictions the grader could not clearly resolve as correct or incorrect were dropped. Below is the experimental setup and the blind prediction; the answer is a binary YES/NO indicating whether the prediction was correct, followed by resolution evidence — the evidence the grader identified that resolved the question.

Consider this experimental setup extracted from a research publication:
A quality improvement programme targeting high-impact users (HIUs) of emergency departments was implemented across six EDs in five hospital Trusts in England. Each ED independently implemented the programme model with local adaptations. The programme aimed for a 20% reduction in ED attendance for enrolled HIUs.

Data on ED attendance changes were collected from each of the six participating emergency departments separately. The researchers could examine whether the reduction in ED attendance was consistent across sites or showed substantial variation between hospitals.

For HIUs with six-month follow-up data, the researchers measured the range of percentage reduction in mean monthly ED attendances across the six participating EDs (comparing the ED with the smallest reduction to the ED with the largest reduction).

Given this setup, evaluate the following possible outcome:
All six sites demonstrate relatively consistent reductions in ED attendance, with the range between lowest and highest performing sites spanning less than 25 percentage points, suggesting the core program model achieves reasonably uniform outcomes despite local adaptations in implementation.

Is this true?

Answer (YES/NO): YES